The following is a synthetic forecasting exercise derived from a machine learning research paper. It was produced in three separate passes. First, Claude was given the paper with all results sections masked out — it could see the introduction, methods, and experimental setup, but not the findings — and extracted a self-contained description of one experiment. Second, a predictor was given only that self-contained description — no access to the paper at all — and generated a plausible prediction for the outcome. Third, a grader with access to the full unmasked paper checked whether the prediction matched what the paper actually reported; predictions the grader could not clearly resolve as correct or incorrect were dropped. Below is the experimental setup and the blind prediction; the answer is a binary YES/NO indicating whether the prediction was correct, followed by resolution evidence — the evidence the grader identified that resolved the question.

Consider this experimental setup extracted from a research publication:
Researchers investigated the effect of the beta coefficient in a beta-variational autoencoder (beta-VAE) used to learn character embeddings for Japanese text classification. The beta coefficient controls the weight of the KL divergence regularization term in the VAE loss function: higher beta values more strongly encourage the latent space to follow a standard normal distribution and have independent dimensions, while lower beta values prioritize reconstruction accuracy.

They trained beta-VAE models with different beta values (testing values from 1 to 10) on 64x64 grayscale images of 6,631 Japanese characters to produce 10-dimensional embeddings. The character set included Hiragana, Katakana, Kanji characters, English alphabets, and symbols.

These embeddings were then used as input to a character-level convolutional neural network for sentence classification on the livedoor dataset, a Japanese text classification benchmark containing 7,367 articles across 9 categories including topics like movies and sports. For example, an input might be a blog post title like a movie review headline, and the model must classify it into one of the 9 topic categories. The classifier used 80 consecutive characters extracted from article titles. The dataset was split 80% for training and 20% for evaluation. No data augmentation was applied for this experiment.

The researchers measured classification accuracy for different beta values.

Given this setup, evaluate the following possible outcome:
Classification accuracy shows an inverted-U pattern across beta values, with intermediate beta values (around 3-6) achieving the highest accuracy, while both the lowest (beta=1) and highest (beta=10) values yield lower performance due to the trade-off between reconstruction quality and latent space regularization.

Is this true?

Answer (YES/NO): NO